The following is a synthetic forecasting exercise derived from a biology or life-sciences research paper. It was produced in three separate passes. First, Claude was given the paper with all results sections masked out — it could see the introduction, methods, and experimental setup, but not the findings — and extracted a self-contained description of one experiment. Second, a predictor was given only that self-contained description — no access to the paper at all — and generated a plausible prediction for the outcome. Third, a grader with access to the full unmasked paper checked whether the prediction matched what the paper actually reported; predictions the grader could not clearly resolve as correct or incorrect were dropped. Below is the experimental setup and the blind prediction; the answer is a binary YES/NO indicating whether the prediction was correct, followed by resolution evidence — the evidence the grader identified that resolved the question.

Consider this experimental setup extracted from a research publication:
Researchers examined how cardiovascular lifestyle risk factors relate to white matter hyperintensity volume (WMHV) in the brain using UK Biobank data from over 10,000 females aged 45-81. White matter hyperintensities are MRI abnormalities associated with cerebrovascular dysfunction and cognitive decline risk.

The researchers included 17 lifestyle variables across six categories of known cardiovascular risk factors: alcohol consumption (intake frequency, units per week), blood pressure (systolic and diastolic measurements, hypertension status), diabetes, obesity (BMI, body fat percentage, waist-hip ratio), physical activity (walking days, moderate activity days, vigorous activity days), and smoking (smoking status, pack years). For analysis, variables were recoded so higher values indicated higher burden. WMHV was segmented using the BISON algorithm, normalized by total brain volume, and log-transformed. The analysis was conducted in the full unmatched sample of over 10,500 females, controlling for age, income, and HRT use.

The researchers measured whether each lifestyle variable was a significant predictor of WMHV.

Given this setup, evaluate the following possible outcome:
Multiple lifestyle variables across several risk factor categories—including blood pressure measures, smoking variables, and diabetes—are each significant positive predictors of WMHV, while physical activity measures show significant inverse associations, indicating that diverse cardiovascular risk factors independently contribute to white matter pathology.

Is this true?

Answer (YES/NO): NO